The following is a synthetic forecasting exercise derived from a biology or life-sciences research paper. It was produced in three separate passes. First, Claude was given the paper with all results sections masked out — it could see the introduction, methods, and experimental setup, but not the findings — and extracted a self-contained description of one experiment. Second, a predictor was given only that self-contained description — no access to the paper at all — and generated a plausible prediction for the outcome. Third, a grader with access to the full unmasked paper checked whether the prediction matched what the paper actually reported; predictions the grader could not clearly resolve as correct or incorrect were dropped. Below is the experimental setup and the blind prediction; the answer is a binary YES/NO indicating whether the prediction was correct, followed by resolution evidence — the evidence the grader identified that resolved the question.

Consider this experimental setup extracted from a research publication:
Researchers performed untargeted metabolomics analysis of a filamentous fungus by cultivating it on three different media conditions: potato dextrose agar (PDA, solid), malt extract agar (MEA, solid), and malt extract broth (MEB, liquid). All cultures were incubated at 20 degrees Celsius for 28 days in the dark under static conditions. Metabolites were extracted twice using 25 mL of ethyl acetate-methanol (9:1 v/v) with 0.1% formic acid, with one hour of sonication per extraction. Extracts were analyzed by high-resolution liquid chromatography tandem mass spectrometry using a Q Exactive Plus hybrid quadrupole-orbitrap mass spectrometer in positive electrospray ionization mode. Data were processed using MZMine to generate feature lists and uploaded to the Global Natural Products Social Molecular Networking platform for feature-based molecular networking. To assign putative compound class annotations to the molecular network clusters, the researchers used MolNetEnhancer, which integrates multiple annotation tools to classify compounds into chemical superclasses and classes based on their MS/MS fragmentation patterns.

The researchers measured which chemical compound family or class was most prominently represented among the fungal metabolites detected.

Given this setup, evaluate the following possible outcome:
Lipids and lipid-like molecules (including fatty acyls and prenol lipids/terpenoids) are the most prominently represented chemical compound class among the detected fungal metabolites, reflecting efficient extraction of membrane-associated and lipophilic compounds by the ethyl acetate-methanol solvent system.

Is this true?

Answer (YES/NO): YES